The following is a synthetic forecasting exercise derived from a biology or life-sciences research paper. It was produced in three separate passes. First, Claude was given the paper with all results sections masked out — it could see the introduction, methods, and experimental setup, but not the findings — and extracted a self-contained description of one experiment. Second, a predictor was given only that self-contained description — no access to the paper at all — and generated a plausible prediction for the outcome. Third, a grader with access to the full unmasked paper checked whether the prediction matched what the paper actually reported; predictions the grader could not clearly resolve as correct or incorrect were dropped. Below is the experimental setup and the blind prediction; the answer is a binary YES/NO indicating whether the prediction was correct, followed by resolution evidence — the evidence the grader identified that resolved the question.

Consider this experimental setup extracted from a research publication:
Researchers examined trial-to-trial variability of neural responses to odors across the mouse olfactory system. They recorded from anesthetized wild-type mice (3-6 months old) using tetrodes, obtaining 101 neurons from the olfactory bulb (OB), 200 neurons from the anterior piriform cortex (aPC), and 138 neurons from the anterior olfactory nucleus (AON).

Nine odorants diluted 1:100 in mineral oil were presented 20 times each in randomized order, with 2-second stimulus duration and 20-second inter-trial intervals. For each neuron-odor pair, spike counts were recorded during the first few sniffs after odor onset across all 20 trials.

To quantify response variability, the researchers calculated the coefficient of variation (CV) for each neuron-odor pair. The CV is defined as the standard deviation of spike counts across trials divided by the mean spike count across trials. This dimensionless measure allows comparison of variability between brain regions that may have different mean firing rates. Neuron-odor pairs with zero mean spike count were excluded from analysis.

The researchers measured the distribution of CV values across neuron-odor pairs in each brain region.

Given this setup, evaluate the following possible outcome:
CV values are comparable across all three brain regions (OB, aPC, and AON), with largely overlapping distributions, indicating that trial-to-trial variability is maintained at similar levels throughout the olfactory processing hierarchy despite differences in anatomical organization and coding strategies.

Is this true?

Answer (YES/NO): NO